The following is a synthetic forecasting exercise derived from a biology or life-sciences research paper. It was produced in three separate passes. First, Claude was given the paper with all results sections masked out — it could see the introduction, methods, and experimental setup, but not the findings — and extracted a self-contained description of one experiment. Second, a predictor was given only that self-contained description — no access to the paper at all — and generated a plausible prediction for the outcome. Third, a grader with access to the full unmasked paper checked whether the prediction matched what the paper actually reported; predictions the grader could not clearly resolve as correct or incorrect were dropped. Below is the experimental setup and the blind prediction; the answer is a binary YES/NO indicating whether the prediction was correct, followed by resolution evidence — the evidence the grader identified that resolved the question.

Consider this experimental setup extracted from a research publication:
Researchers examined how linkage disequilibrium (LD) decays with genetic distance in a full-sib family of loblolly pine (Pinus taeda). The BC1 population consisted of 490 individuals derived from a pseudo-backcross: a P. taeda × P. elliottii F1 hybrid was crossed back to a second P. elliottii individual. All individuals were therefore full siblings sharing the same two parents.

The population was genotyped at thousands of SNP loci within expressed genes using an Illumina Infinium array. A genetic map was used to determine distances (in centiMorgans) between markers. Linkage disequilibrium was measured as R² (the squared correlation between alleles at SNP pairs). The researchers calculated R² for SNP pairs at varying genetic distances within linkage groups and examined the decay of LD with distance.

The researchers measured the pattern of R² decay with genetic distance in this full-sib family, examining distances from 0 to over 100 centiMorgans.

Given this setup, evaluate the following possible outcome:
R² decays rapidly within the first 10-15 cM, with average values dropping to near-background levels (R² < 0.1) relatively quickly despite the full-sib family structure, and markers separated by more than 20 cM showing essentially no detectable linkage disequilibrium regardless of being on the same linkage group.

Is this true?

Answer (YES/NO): NO